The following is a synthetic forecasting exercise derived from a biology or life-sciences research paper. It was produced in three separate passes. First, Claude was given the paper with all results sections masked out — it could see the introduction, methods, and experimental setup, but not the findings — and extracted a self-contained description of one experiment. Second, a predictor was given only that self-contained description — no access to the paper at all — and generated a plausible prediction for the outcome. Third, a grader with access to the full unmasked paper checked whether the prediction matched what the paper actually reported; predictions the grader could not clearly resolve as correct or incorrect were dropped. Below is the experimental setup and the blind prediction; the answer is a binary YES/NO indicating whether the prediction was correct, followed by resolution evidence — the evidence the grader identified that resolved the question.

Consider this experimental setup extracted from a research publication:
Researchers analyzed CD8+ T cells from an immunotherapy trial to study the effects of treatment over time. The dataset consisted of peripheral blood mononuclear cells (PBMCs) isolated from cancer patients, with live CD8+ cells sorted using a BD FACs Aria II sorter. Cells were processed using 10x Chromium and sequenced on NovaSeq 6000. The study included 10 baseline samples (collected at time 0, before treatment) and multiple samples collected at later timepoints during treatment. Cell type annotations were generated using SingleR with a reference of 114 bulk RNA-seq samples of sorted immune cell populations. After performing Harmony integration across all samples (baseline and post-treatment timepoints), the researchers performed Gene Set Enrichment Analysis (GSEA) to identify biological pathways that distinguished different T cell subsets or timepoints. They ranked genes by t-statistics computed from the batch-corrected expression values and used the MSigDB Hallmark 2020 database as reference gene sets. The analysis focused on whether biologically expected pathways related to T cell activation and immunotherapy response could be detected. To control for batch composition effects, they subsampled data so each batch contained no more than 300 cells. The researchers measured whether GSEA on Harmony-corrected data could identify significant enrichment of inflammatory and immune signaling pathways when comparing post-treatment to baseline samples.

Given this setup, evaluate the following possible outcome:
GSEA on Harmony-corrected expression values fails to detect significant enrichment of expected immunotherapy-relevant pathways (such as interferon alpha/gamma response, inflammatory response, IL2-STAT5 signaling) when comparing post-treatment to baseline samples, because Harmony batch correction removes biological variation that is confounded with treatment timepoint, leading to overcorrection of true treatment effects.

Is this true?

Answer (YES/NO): YES